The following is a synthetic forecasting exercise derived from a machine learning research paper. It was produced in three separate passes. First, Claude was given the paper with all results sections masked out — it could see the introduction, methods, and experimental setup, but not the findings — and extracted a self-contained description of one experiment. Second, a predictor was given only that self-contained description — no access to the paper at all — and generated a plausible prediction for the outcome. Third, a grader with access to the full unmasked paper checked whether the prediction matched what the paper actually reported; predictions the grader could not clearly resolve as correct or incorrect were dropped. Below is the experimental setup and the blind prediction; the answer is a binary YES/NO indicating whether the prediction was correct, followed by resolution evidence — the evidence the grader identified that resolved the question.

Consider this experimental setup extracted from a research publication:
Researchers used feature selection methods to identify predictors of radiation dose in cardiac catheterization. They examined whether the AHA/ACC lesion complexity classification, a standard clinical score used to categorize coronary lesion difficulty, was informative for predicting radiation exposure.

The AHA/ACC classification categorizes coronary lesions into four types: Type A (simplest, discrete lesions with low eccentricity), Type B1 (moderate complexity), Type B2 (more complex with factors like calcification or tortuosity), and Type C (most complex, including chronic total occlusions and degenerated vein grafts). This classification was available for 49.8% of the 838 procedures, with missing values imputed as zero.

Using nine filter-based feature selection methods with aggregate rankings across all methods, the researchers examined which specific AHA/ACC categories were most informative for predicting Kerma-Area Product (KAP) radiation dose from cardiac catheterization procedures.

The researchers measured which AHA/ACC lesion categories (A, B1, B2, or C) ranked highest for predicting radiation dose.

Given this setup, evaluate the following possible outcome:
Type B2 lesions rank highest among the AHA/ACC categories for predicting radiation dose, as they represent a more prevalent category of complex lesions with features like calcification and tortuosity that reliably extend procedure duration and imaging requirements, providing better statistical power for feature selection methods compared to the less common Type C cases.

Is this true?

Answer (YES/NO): NO